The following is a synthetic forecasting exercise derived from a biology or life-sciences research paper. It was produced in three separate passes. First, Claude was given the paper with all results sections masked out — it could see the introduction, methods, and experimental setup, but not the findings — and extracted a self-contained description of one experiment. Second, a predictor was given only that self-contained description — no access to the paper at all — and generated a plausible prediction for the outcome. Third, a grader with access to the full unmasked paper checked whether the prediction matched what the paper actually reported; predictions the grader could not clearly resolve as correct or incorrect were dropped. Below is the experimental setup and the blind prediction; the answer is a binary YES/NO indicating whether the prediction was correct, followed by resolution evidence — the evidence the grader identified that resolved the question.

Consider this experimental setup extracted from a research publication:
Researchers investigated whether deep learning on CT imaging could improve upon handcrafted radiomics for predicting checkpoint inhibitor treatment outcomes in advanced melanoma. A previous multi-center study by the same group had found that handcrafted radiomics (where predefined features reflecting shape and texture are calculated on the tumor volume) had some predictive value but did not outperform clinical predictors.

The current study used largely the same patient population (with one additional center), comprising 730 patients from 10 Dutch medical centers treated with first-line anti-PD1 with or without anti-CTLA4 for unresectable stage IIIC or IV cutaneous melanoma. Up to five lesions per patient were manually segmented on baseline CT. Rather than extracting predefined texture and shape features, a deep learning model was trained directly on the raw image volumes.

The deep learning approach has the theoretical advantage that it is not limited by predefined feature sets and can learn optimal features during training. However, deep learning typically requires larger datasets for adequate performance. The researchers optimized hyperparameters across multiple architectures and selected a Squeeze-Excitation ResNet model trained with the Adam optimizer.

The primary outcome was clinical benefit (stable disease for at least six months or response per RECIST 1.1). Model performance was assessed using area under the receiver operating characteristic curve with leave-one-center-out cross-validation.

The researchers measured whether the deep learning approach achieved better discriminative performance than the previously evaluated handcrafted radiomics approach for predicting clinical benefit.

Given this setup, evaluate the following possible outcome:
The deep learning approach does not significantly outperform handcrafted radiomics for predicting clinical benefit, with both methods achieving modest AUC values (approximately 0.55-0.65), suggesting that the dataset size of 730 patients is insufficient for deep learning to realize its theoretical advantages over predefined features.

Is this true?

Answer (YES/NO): NO